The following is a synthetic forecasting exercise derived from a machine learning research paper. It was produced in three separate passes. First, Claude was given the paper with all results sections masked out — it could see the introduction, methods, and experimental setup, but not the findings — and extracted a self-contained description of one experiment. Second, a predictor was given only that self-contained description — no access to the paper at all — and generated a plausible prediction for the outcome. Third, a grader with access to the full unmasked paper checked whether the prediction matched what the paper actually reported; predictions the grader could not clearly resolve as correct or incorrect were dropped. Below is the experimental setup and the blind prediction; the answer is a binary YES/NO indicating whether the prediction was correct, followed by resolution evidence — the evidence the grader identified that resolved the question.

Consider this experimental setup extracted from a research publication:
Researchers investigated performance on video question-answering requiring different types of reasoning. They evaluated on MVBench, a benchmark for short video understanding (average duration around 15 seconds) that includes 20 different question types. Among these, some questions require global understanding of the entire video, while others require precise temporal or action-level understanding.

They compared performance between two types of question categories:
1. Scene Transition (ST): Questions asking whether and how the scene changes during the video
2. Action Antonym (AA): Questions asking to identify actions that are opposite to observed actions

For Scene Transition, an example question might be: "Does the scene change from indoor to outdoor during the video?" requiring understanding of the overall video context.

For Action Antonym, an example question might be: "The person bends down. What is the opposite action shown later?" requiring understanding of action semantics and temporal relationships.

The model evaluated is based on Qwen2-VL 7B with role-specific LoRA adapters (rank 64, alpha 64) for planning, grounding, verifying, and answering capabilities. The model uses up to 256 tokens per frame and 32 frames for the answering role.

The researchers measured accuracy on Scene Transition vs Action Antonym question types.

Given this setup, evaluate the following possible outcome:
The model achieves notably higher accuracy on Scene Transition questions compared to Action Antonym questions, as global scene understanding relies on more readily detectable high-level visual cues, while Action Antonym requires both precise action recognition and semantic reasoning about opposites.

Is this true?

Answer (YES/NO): YES